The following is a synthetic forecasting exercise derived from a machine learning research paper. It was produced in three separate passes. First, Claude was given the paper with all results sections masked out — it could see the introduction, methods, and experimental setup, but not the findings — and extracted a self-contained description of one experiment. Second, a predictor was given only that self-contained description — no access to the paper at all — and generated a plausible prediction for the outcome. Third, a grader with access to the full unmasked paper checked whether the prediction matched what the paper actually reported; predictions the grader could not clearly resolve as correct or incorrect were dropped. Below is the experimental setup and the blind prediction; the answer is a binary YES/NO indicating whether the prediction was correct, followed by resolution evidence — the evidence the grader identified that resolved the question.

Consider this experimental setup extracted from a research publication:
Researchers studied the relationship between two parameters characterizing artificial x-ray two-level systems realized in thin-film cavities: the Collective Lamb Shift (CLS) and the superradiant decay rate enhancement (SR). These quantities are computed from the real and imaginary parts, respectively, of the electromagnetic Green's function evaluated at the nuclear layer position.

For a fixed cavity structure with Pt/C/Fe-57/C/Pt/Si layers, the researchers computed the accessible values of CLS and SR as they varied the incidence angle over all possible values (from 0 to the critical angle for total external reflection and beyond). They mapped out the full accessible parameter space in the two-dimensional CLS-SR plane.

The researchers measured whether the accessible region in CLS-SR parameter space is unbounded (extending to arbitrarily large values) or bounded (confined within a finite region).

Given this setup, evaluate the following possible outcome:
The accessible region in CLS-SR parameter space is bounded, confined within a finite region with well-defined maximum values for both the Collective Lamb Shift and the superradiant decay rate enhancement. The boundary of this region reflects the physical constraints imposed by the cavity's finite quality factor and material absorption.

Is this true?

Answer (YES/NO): YES